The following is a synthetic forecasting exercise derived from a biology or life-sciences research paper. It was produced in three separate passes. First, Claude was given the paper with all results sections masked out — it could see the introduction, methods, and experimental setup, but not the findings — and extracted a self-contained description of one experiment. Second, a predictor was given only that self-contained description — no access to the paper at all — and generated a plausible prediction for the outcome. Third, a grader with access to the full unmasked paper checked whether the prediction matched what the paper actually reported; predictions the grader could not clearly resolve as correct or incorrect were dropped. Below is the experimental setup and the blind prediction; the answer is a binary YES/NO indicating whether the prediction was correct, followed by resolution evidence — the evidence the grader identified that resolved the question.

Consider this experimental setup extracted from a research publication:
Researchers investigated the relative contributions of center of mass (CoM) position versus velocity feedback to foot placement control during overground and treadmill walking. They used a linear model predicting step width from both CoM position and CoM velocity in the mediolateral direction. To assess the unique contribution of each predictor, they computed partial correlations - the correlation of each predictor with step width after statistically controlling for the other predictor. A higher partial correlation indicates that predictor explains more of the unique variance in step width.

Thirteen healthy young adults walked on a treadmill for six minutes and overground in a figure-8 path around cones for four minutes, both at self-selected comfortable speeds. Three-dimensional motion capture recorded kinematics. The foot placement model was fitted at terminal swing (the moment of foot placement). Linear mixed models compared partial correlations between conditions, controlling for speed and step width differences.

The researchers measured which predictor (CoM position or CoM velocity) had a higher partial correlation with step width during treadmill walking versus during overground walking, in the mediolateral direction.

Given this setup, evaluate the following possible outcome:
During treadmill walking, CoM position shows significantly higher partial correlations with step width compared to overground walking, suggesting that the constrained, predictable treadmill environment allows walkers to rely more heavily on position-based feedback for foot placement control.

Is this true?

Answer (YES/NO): YES